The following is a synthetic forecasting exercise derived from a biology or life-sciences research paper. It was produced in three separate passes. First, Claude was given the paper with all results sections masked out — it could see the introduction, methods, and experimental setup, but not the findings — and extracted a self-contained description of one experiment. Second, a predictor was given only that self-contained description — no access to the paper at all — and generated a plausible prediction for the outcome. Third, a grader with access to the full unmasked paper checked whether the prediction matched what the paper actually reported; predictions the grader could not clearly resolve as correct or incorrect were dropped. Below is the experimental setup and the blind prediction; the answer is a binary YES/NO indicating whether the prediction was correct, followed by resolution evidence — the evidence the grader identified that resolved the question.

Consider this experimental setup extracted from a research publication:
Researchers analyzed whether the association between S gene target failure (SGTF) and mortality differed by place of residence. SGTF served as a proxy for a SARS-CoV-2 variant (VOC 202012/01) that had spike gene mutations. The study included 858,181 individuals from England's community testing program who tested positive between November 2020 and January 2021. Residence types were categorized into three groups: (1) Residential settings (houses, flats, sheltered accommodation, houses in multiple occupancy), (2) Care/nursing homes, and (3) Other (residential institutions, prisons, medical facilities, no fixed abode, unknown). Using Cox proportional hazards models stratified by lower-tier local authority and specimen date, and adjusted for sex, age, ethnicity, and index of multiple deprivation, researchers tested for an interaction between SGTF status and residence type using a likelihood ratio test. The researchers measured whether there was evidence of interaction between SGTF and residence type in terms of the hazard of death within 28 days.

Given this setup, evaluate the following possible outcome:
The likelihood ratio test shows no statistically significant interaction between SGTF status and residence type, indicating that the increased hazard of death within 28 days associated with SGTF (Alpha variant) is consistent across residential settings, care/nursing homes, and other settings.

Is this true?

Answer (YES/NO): NO